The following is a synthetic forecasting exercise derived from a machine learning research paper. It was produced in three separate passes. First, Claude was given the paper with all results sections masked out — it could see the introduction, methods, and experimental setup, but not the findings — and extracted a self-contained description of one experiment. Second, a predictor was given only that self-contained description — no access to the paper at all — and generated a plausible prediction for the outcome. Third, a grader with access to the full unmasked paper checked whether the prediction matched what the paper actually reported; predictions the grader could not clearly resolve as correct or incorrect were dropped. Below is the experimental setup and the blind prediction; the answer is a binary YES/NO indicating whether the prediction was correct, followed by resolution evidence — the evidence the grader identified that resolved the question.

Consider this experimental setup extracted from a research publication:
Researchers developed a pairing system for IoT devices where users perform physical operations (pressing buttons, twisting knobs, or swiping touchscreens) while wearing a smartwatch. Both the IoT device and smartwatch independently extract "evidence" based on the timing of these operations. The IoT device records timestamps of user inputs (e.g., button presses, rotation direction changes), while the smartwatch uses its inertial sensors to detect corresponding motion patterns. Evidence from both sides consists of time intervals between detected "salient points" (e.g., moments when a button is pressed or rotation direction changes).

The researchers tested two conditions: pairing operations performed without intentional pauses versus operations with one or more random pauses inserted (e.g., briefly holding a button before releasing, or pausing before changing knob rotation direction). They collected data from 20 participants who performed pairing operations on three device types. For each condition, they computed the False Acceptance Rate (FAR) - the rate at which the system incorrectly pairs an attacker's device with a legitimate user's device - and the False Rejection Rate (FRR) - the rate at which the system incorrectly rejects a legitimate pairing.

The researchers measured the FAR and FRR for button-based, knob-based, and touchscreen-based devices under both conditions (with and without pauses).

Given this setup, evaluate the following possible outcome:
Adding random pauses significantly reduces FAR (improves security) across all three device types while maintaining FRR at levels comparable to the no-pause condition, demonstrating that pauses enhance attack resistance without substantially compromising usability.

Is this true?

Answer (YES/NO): YES